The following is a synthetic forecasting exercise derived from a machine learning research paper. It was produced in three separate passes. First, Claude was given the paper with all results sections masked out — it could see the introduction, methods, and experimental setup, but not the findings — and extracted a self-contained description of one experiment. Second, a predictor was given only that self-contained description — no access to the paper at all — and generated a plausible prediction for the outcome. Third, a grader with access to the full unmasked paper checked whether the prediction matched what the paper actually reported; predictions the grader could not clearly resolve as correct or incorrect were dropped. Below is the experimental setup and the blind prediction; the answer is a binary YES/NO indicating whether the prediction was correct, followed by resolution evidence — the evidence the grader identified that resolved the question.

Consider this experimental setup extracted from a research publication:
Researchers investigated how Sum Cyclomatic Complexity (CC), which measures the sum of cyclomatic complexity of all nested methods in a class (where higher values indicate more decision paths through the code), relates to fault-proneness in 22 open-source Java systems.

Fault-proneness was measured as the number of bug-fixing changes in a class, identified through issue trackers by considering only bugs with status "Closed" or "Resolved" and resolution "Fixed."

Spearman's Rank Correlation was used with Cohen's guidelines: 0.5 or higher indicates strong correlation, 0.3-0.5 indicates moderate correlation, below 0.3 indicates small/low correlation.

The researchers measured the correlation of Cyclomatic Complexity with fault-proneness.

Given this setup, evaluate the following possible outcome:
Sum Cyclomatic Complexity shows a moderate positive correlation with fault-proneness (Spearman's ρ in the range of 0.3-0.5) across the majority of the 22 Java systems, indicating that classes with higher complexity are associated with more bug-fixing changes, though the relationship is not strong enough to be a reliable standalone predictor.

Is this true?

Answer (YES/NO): YES